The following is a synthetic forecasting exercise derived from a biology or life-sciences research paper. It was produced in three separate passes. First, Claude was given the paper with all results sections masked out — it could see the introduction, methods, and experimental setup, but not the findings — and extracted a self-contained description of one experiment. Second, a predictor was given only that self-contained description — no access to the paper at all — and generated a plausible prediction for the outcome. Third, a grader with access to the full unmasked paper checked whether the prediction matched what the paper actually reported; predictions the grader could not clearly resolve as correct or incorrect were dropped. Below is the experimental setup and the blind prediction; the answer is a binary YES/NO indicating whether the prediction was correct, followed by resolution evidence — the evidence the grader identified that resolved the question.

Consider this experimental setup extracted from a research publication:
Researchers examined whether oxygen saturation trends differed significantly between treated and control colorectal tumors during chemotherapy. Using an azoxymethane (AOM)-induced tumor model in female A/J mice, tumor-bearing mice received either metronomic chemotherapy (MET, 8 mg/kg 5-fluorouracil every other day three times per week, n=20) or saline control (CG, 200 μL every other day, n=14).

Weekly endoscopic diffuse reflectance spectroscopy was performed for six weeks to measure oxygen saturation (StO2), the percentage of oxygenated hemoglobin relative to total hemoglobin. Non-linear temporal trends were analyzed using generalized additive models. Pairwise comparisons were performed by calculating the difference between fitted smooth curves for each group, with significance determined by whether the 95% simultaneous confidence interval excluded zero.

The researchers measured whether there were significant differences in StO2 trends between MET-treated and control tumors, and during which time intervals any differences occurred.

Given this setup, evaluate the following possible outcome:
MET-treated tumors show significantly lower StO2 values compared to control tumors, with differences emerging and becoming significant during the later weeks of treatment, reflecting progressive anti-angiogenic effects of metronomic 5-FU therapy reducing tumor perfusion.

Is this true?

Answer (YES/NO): NO